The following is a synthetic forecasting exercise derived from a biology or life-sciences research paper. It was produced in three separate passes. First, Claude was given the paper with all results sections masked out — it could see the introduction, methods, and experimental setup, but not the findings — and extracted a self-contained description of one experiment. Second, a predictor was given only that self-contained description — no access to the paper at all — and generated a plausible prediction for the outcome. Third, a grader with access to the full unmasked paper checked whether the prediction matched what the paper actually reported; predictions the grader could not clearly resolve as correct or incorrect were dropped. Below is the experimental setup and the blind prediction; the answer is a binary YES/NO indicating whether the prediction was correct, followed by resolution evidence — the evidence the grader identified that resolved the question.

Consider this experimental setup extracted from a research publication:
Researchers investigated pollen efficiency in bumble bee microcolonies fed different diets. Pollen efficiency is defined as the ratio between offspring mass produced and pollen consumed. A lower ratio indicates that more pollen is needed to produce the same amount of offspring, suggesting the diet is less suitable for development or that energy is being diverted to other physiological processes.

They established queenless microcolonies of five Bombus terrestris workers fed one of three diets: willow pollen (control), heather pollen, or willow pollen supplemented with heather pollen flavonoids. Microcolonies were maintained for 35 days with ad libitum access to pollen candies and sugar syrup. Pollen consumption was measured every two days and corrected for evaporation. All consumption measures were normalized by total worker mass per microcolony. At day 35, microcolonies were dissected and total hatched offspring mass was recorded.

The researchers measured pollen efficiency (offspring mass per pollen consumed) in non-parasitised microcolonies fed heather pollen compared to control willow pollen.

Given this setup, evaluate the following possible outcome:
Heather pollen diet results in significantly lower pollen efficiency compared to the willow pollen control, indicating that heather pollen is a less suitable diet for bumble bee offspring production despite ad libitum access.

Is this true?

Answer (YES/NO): YES